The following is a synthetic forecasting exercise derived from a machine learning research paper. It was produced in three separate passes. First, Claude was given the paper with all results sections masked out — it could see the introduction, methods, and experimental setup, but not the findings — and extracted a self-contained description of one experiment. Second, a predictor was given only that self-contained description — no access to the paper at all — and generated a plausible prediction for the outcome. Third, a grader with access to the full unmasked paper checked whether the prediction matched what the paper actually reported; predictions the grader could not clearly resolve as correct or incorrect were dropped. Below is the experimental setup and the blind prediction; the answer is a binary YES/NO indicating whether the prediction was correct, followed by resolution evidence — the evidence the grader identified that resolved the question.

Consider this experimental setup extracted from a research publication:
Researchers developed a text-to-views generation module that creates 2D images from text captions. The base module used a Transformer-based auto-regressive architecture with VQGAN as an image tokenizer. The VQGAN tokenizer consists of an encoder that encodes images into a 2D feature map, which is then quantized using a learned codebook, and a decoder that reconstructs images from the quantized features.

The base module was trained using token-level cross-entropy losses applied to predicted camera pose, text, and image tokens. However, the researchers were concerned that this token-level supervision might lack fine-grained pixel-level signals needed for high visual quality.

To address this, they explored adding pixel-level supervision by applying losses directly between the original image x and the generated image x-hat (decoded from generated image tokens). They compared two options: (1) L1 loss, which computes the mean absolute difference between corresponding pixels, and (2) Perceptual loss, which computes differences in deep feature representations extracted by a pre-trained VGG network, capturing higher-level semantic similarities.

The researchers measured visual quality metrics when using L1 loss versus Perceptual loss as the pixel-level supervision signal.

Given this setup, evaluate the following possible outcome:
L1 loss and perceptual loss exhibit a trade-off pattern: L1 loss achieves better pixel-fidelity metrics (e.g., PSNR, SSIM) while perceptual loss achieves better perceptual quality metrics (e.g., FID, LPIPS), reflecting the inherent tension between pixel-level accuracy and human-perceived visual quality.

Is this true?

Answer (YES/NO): NO